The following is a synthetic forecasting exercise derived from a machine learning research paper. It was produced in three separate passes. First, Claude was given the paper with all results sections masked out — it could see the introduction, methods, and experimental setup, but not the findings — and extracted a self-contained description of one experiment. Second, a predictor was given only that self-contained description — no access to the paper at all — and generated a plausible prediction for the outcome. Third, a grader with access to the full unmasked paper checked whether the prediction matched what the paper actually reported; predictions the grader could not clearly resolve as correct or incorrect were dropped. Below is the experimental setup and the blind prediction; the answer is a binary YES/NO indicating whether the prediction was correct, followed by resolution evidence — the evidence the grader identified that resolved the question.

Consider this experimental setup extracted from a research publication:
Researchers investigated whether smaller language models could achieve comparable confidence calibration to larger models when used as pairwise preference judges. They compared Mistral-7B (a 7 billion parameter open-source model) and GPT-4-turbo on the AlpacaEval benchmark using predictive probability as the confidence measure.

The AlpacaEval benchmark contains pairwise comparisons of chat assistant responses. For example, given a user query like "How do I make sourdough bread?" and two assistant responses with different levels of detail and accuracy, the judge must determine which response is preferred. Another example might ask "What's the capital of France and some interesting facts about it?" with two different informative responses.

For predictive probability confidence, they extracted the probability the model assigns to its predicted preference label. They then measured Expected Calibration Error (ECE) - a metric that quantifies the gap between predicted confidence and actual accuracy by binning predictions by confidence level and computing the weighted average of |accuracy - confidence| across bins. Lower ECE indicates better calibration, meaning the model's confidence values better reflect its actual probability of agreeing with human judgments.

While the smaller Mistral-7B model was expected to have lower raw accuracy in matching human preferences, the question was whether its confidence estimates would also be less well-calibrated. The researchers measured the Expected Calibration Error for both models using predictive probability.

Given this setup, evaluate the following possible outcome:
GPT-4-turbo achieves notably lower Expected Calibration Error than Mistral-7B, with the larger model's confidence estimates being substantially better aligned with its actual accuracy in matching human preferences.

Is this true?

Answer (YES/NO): NO